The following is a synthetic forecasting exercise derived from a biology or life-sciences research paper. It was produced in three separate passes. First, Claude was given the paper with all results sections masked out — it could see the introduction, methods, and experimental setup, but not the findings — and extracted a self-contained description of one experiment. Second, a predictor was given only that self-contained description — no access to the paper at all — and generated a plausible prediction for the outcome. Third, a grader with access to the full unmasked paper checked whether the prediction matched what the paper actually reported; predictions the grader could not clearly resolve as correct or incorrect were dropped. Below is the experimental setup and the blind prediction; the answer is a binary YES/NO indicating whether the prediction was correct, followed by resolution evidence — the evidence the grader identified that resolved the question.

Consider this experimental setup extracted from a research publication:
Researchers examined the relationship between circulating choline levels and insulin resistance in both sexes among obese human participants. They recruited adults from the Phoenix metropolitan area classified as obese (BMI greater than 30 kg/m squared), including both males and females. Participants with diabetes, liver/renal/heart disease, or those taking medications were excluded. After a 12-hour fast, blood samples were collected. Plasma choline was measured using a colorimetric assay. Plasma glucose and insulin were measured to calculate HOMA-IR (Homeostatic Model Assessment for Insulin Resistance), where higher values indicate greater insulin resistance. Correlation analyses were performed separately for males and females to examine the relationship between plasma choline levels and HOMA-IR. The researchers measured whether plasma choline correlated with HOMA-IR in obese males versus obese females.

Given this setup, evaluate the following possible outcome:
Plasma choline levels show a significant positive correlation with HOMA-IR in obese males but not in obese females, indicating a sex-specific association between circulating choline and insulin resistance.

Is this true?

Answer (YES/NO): NO